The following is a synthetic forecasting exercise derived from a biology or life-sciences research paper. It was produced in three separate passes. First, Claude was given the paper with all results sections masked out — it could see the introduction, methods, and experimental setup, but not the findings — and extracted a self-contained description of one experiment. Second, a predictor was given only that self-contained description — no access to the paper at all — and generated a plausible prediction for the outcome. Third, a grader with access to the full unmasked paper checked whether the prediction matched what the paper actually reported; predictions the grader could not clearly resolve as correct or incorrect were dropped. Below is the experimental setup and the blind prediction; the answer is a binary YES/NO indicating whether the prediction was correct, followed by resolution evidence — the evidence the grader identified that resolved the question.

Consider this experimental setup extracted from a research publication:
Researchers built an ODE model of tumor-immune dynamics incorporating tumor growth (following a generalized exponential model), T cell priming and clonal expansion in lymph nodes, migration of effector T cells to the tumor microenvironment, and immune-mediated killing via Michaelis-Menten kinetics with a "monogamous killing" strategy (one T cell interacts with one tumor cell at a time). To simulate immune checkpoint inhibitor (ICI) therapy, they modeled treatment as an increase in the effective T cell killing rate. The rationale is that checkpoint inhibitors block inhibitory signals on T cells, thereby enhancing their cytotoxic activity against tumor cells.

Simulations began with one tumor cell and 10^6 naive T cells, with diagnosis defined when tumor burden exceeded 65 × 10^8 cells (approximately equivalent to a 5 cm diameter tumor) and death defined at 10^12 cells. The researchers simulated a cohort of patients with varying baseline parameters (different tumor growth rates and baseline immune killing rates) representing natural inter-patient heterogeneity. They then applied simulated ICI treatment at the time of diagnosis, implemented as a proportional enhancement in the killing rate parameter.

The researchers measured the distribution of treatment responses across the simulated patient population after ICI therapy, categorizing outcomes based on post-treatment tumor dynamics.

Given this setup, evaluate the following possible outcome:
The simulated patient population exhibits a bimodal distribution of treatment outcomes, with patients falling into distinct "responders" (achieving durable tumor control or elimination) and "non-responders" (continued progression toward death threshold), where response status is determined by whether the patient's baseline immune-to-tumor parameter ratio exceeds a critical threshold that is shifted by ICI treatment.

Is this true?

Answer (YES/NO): YES